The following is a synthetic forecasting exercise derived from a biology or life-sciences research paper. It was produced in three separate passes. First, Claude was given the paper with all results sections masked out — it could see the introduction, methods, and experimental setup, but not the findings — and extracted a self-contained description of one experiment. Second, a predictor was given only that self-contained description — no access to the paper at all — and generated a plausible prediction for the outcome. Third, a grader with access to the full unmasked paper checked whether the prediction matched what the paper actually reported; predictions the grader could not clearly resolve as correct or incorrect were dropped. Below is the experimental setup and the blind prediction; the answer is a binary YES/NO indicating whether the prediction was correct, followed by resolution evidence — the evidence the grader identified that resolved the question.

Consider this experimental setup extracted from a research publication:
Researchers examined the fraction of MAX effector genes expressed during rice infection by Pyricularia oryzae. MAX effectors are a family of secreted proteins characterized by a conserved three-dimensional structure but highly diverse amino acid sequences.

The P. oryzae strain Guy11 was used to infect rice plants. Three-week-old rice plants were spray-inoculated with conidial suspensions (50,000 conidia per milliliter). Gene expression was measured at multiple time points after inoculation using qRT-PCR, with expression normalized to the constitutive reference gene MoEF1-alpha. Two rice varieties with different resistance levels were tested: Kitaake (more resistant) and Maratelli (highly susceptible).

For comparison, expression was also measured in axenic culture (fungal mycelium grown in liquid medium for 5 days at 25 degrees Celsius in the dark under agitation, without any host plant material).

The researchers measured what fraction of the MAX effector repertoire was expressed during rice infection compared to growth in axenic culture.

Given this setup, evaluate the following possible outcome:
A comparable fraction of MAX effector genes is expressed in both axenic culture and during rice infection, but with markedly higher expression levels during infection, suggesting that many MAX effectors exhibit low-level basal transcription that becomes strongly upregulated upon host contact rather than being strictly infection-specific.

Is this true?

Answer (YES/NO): NO